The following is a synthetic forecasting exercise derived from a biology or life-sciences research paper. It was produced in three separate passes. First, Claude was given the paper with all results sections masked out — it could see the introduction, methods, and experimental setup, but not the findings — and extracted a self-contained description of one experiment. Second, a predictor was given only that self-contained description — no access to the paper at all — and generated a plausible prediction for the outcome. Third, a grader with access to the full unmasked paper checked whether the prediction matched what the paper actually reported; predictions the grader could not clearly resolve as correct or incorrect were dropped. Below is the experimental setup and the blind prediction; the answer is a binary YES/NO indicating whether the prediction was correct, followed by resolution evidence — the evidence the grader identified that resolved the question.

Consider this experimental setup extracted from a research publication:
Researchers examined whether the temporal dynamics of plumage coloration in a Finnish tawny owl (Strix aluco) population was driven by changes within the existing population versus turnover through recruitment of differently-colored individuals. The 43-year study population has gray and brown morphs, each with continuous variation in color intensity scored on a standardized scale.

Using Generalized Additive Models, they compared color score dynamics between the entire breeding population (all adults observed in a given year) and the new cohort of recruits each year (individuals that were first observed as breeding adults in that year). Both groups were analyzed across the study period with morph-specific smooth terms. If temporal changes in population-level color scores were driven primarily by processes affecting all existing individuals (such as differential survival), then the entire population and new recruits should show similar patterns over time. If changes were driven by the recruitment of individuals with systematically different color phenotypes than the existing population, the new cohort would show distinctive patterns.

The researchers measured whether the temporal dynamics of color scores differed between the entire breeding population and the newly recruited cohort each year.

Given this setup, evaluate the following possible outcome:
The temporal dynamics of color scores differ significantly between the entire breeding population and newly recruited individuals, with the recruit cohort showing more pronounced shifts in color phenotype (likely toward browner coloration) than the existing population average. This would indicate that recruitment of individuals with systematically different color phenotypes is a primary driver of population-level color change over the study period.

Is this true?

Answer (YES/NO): NO